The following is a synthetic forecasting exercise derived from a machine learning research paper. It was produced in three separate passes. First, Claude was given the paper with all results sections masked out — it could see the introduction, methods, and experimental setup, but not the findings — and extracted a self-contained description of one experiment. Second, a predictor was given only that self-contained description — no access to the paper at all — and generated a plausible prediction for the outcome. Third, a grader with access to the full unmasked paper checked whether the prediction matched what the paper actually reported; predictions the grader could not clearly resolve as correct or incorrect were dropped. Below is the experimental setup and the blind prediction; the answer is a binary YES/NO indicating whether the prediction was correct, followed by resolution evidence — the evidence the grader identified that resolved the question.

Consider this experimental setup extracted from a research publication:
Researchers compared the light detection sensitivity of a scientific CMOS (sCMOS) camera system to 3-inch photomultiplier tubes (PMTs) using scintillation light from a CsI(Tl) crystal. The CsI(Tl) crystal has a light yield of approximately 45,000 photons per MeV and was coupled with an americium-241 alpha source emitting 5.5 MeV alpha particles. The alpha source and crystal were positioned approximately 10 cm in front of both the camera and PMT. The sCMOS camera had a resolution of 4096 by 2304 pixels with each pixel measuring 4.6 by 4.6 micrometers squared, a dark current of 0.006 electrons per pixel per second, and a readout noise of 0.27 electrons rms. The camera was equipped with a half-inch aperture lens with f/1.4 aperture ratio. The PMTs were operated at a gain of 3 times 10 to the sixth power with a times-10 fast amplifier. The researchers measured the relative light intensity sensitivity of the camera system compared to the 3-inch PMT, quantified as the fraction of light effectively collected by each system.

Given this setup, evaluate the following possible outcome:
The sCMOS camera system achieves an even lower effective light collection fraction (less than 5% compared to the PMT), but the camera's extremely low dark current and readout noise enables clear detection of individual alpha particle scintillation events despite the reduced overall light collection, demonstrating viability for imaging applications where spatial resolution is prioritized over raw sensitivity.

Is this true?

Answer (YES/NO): NO